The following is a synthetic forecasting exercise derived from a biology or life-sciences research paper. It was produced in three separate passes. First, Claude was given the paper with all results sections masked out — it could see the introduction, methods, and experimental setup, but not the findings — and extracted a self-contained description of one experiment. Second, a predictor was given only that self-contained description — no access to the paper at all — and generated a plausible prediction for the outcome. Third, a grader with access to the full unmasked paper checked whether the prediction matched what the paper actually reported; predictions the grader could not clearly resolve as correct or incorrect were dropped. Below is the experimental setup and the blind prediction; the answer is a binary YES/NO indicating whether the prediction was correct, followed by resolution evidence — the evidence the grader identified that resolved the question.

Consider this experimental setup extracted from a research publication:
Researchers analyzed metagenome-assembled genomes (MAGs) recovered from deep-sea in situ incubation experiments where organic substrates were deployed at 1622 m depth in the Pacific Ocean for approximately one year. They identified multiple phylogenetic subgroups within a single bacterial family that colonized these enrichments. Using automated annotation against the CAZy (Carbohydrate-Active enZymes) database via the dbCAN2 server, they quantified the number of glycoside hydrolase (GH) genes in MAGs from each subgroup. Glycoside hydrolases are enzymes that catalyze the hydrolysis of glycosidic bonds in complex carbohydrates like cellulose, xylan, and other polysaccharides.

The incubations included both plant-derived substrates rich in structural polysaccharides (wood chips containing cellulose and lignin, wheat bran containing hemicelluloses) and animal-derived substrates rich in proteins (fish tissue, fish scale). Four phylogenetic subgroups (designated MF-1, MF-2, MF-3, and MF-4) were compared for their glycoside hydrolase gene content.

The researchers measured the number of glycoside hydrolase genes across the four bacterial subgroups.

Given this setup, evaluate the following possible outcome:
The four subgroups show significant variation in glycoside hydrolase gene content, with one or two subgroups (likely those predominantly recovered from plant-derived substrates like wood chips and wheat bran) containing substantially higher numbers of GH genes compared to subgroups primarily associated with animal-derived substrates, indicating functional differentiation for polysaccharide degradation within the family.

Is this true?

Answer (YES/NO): YES